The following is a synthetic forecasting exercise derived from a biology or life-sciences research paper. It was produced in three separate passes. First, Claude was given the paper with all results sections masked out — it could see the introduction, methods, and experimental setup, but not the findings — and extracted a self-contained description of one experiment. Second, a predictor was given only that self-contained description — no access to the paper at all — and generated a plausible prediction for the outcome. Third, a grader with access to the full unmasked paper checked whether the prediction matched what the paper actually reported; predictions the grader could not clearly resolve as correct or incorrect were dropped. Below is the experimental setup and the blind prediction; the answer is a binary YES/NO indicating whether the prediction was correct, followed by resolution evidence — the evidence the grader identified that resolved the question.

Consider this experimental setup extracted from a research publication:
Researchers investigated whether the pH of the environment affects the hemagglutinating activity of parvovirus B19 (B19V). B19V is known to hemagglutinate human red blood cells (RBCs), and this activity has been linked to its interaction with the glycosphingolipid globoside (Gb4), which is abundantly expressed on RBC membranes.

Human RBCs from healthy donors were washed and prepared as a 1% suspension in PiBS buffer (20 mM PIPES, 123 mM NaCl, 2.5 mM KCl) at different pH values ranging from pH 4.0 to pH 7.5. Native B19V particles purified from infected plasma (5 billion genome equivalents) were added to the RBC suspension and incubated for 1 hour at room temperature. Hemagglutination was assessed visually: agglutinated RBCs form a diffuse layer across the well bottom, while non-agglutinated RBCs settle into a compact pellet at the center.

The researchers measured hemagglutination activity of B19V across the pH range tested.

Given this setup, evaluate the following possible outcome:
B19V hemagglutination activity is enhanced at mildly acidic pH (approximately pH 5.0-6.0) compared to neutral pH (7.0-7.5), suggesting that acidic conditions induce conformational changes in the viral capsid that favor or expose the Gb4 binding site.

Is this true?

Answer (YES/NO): YES